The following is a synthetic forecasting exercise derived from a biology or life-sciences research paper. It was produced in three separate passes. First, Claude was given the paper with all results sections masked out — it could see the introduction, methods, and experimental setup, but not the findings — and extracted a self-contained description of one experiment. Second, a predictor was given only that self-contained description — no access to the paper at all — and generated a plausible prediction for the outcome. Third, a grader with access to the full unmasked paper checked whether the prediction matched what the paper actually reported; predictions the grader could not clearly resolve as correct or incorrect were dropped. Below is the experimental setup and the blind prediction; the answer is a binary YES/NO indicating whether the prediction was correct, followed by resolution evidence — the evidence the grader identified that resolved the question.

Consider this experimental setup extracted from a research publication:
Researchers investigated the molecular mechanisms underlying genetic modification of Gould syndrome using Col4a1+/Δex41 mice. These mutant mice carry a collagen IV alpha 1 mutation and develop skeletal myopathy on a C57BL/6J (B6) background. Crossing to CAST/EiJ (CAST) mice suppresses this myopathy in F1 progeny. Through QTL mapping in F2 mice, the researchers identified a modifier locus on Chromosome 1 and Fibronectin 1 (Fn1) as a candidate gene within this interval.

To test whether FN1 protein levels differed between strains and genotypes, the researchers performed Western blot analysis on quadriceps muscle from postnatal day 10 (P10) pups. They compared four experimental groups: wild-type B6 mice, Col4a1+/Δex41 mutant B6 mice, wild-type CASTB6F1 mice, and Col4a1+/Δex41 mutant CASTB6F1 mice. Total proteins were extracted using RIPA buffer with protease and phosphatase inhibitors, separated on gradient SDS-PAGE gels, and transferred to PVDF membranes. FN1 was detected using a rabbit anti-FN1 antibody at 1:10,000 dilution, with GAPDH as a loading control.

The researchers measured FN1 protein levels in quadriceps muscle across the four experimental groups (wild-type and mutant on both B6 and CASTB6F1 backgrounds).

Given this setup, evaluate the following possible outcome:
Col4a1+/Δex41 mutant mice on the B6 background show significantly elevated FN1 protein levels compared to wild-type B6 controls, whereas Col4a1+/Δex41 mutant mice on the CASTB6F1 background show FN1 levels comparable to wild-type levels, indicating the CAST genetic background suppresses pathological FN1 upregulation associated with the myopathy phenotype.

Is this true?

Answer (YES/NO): NO